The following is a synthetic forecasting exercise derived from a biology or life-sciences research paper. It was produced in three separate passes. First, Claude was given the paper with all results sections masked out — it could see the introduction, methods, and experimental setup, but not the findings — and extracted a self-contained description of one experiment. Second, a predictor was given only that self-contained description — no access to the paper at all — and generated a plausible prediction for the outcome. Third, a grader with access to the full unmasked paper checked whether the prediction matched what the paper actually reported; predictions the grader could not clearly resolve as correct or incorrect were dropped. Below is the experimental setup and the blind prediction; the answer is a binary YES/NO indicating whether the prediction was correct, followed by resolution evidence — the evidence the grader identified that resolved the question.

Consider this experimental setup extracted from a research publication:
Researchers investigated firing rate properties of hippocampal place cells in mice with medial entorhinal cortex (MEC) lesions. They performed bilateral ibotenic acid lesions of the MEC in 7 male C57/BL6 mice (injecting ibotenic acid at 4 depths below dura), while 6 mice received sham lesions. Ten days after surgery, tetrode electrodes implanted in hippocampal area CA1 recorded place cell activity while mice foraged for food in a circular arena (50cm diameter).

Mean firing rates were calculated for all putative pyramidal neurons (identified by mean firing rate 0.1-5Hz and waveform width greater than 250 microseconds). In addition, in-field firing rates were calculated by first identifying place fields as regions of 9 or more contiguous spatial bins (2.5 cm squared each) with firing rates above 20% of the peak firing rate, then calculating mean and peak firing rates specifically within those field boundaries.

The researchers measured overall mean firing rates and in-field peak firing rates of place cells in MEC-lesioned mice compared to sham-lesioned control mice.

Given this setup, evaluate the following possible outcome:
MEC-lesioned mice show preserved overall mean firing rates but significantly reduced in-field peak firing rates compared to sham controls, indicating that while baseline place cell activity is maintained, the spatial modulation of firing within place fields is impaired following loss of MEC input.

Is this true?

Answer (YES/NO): NO